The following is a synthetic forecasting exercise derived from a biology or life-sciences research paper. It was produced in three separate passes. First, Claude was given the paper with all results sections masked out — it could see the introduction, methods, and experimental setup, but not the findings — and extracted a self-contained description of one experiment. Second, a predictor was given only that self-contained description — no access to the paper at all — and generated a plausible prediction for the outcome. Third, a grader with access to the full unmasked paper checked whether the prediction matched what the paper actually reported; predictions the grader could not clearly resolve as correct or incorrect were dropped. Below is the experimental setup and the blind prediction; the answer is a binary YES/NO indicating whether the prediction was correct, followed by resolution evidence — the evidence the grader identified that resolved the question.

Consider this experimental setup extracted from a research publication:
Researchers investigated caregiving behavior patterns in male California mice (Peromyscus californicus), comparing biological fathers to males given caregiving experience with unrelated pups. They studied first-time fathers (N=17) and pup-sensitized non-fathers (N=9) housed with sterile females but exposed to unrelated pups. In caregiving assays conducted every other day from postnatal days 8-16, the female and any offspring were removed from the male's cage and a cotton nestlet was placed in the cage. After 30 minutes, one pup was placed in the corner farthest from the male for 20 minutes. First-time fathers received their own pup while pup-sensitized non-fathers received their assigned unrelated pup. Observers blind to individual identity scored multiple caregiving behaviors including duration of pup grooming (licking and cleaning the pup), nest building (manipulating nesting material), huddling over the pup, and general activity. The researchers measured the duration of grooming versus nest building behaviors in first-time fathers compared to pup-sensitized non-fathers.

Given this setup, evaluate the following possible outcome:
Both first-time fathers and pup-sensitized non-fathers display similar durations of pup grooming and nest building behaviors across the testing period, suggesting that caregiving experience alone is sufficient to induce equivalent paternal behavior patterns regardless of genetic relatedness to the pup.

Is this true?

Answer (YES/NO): NO